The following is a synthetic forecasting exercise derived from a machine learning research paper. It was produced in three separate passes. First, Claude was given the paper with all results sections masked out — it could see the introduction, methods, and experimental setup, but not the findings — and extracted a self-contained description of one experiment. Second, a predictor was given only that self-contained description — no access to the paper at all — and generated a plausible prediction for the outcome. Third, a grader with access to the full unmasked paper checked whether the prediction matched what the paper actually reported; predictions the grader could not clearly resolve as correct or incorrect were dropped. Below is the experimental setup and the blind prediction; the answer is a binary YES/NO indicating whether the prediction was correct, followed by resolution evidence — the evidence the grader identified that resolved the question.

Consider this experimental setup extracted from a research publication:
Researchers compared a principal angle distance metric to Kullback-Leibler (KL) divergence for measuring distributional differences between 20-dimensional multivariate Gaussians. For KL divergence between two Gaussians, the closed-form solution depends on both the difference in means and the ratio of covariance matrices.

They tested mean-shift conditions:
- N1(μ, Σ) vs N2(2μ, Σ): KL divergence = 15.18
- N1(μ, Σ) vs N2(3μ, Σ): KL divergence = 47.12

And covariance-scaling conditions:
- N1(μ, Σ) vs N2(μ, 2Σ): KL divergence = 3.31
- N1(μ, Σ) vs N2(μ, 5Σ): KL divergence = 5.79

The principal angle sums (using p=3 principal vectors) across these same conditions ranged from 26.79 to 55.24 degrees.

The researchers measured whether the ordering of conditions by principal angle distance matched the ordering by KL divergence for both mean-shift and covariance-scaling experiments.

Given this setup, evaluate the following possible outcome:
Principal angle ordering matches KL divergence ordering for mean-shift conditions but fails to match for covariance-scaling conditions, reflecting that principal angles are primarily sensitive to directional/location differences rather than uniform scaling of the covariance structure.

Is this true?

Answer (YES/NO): NO